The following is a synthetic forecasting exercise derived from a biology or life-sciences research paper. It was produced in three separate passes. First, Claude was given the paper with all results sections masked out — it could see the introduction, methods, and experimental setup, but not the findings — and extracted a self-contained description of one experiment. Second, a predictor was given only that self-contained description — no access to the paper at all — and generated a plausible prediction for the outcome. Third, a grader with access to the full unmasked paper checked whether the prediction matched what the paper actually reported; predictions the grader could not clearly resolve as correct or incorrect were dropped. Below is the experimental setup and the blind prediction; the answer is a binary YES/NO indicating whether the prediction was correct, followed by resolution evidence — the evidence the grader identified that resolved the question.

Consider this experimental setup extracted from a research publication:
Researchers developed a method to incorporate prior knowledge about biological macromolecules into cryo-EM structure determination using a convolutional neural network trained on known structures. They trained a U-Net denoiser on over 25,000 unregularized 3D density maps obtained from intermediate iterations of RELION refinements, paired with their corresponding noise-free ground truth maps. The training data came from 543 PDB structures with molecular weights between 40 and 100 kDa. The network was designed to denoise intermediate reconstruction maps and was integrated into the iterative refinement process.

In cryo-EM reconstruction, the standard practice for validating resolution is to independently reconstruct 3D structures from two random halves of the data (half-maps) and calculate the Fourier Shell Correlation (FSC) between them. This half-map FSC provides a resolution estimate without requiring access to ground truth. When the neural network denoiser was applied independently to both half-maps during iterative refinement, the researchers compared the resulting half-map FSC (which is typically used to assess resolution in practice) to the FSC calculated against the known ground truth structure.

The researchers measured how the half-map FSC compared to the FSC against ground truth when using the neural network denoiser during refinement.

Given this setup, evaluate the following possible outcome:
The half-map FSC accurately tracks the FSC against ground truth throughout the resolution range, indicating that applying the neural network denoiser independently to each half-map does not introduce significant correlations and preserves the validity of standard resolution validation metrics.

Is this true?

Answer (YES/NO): NO